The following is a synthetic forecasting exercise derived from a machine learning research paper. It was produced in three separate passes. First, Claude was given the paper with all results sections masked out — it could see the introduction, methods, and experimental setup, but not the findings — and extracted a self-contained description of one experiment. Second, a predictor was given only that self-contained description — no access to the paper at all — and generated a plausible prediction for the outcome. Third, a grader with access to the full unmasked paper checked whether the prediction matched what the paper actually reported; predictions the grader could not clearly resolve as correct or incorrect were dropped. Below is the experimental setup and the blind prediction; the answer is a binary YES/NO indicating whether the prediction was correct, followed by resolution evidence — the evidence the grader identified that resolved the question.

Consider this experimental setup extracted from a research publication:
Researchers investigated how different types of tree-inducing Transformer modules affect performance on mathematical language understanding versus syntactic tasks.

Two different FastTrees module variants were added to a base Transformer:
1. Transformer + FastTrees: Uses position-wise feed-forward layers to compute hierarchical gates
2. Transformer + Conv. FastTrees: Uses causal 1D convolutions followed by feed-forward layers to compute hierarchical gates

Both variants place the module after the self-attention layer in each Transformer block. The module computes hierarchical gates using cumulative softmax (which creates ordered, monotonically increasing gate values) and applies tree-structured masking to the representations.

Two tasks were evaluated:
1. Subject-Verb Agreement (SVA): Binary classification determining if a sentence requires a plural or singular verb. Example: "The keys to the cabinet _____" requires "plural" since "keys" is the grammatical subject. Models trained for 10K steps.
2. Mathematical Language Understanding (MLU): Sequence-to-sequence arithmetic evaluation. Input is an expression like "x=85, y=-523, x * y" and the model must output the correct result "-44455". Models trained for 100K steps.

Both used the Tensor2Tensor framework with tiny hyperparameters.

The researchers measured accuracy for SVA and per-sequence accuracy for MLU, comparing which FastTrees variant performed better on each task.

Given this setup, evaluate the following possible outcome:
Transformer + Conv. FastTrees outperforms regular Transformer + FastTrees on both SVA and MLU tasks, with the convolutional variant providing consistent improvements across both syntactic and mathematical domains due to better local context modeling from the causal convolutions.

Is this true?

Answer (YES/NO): NO